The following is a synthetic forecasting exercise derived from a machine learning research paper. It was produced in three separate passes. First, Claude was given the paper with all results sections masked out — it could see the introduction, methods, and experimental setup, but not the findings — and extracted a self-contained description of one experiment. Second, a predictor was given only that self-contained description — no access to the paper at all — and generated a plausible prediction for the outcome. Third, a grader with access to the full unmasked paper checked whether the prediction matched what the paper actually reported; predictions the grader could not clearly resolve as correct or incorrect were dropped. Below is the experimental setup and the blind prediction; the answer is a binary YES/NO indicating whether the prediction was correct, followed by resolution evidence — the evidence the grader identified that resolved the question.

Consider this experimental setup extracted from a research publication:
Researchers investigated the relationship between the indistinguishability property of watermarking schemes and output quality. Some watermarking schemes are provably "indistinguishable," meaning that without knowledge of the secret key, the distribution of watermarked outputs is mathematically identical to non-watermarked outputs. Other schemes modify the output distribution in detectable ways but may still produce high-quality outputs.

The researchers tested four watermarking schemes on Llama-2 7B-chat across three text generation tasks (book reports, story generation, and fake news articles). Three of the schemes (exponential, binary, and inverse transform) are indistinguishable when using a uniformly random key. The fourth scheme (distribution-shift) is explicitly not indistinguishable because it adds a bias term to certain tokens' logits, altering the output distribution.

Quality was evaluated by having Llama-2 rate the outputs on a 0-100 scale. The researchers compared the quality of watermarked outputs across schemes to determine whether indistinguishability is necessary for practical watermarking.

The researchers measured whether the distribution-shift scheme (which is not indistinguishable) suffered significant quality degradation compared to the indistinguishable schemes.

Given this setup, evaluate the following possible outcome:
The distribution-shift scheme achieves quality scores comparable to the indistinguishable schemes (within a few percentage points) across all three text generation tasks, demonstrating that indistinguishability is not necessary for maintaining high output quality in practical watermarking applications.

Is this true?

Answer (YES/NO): YES